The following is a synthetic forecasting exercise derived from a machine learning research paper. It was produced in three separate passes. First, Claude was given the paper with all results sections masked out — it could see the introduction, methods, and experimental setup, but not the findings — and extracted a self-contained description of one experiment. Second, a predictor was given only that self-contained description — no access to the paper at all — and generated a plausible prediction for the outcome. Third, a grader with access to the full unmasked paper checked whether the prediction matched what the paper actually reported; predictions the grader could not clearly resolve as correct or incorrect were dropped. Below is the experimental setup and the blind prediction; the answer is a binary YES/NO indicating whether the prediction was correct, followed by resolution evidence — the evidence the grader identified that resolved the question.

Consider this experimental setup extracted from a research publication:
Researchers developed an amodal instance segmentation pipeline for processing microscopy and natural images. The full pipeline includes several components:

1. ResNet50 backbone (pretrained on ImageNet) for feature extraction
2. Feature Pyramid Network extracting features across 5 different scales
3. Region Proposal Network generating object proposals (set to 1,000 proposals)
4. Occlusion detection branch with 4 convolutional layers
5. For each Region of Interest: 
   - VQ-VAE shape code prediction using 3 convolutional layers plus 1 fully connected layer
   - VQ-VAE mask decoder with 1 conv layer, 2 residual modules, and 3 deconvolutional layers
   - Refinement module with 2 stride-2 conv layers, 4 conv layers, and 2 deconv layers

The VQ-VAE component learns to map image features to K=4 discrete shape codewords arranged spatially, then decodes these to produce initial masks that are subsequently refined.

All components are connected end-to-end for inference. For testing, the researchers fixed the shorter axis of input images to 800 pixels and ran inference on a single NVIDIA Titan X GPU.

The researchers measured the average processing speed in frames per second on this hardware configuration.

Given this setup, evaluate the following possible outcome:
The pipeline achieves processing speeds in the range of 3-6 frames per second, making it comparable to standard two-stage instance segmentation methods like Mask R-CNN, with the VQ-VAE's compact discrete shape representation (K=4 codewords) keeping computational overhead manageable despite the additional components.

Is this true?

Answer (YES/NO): NO